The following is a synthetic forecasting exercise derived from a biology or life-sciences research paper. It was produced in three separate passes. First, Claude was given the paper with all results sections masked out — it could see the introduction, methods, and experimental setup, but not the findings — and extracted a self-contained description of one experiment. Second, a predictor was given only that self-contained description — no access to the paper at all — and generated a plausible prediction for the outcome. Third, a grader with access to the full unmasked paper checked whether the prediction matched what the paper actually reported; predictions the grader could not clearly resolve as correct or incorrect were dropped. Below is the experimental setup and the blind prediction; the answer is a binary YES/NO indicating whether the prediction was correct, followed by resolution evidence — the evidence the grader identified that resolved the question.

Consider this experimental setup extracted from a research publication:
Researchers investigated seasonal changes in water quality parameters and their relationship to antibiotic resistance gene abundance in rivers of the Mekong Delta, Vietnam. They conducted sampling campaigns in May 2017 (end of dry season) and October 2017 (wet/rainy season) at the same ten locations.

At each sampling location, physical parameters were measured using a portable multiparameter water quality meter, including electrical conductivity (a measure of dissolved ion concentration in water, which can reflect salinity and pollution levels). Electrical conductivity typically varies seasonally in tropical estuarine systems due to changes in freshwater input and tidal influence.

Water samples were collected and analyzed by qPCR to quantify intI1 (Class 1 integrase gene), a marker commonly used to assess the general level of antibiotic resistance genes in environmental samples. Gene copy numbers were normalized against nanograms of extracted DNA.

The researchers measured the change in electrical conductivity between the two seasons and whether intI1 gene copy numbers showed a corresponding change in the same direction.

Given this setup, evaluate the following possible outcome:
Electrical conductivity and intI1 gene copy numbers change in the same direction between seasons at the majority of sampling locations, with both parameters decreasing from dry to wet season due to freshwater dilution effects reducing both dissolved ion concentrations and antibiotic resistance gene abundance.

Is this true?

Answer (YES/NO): NO